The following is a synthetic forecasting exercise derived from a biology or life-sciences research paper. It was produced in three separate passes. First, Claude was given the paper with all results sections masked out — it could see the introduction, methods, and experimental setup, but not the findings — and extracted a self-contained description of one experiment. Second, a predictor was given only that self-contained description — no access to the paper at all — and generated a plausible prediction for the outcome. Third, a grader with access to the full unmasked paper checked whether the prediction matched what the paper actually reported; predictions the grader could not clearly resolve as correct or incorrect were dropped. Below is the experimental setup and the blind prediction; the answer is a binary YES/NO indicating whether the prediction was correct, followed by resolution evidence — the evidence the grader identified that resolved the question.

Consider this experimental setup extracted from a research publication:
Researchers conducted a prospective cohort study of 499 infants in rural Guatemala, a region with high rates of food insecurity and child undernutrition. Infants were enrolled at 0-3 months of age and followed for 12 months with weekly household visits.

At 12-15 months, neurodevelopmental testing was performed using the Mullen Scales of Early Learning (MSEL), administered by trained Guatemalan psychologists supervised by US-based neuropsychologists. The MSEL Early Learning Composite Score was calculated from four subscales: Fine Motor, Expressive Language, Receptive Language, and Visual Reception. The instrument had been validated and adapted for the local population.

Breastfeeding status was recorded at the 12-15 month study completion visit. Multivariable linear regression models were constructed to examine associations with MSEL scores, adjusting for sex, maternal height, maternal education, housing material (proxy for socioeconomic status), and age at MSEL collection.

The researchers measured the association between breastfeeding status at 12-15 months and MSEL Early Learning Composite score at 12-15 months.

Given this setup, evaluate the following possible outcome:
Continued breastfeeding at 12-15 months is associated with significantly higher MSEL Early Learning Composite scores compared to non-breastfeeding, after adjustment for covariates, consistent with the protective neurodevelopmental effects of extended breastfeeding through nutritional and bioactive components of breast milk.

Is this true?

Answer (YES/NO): NO